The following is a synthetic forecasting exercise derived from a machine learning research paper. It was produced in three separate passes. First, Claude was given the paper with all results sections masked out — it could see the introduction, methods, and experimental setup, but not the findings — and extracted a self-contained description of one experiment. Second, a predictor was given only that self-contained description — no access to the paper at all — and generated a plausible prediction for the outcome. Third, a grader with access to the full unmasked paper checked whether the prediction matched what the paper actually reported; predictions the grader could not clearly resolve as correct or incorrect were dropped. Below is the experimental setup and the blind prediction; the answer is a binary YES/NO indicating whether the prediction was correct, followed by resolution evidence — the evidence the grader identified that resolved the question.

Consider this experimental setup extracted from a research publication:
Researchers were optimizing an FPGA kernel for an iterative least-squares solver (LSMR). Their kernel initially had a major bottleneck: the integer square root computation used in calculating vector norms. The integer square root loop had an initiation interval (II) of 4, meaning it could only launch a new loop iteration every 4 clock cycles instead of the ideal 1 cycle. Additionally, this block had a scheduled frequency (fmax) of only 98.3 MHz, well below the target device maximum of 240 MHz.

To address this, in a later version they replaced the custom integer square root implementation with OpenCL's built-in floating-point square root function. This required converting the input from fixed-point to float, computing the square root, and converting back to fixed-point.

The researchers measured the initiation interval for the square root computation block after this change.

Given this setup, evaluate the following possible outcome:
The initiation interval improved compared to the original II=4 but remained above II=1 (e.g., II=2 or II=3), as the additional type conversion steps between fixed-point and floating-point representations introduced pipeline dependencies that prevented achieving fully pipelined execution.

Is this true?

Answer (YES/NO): NO